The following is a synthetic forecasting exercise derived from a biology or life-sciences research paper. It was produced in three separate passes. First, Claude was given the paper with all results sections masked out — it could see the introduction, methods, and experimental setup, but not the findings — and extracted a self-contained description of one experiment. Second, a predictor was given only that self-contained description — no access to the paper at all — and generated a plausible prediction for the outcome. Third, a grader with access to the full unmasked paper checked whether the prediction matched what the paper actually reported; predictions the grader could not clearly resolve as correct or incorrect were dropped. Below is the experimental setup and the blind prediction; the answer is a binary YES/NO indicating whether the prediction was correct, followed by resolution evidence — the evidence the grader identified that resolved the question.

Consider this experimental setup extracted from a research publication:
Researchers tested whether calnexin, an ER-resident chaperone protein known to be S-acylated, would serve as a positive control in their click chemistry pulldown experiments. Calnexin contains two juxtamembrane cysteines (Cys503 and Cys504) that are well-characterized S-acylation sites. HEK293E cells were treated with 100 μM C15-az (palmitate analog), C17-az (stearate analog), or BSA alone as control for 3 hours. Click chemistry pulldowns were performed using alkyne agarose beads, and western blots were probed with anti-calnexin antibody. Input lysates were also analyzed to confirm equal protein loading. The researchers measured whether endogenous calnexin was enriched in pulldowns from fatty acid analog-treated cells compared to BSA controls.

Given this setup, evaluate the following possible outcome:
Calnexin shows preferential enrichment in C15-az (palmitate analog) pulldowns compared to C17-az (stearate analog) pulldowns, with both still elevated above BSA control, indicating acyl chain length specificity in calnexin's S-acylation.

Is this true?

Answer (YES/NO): NO